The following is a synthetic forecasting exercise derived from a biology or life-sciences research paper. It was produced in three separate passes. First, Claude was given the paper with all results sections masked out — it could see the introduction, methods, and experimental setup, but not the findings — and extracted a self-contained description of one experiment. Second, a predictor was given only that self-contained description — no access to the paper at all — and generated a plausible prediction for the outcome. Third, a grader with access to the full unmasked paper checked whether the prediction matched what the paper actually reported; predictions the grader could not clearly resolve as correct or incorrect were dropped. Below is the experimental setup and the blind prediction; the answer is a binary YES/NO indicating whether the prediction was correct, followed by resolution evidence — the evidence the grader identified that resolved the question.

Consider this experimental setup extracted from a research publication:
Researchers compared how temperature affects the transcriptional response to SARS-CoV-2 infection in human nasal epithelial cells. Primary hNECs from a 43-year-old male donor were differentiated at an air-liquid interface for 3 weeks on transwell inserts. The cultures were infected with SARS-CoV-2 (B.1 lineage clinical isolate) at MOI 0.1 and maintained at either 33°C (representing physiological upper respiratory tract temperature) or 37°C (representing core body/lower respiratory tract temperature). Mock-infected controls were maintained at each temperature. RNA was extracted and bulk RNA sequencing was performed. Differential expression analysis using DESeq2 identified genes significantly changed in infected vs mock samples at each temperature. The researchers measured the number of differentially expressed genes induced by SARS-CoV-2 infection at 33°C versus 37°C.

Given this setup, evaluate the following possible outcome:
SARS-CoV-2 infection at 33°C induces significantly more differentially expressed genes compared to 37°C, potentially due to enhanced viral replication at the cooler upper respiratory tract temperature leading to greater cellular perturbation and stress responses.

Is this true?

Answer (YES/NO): NO